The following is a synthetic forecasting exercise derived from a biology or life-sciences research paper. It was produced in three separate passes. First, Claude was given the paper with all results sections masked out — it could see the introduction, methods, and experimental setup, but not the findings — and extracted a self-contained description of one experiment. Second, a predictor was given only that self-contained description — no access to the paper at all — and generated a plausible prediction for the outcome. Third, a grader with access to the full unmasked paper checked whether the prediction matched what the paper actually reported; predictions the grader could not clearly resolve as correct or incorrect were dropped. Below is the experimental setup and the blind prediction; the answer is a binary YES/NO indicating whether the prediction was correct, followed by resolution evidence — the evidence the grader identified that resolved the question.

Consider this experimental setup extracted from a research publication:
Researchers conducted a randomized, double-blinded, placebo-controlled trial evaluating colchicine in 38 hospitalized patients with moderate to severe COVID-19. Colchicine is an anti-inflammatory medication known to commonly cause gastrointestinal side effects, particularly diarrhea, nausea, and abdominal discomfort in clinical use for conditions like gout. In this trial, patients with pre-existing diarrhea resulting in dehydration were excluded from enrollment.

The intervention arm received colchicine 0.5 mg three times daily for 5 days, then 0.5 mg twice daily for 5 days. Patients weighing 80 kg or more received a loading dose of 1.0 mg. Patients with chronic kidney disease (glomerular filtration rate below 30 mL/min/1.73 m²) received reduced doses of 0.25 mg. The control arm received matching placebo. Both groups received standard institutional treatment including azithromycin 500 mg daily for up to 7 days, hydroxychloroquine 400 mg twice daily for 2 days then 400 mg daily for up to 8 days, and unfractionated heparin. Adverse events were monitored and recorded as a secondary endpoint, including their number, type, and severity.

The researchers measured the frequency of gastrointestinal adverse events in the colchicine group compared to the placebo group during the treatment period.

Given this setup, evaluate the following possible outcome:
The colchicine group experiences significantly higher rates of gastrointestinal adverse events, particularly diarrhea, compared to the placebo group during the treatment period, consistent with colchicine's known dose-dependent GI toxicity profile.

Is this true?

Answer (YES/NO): NO